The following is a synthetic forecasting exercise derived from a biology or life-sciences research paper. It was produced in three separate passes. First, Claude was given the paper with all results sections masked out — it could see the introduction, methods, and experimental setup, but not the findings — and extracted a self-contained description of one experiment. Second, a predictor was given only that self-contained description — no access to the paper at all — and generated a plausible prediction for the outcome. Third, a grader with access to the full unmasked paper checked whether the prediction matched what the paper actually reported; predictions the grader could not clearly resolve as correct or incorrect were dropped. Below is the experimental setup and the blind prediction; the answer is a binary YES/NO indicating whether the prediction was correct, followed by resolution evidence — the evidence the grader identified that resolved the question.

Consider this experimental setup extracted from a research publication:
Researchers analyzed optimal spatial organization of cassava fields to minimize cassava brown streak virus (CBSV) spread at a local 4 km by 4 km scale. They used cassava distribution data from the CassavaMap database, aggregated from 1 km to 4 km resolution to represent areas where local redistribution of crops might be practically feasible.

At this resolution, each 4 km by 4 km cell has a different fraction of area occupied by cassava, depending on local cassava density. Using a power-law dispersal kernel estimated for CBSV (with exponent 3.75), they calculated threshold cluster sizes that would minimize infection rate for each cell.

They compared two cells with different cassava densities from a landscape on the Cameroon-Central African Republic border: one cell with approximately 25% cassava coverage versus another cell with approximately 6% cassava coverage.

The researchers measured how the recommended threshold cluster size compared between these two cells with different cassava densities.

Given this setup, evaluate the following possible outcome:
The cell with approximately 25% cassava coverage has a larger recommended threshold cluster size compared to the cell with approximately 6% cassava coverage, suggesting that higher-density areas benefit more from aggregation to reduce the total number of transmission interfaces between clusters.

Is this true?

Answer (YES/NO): NO